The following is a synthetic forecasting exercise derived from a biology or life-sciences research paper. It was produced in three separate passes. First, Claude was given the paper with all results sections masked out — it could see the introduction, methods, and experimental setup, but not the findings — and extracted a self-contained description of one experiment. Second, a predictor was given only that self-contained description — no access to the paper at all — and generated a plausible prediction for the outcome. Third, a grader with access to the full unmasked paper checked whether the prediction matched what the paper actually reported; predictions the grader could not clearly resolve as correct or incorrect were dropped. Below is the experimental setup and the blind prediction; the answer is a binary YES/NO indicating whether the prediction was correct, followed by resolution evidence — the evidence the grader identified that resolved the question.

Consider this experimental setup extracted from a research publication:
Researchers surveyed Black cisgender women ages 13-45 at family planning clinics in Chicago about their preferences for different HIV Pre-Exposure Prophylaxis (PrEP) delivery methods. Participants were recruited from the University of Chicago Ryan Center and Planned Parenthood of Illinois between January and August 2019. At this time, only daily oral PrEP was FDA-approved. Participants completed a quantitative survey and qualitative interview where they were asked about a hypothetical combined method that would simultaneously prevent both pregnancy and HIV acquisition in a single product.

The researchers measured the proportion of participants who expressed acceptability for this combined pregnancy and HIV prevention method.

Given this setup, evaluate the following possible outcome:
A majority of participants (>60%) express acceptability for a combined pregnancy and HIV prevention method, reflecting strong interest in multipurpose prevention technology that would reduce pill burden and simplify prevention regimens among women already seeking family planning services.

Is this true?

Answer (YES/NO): YES